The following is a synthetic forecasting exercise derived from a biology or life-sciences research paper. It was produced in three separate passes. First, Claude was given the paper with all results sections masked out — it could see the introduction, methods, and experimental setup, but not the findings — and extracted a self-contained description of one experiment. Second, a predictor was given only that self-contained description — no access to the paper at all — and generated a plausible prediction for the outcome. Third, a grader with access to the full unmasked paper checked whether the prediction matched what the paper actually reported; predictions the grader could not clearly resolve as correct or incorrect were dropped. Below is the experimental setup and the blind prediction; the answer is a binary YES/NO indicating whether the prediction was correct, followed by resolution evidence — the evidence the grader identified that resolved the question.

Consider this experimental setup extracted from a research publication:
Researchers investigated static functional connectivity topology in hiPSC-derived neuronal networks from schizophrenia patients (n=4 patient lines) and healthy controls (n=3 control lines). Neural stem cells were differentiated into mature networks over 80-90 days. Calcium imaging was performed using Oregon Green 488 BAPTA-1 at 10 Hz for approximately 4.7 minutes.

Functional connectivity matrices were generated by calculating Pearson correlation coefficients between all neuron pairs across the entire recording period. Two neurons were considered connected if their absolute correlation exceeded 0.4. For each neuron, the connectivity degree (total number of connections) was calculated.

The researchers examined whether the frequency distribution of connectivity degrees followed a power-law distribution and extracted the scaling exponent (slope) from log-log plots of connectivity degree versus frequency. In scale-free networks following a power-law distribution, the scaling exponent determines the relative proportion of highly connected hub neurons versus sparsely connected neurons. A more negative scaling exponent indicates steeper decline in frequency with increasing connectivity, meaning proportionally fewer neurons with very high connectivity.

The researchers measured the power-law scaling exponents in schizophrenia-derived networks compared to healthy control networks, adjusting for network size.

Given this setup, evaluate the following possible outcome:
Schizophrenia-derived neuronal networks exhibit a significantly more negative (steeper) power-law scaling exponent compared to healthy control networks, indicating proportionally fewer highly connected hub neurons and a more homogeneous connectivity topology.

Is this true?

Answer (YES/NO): NO